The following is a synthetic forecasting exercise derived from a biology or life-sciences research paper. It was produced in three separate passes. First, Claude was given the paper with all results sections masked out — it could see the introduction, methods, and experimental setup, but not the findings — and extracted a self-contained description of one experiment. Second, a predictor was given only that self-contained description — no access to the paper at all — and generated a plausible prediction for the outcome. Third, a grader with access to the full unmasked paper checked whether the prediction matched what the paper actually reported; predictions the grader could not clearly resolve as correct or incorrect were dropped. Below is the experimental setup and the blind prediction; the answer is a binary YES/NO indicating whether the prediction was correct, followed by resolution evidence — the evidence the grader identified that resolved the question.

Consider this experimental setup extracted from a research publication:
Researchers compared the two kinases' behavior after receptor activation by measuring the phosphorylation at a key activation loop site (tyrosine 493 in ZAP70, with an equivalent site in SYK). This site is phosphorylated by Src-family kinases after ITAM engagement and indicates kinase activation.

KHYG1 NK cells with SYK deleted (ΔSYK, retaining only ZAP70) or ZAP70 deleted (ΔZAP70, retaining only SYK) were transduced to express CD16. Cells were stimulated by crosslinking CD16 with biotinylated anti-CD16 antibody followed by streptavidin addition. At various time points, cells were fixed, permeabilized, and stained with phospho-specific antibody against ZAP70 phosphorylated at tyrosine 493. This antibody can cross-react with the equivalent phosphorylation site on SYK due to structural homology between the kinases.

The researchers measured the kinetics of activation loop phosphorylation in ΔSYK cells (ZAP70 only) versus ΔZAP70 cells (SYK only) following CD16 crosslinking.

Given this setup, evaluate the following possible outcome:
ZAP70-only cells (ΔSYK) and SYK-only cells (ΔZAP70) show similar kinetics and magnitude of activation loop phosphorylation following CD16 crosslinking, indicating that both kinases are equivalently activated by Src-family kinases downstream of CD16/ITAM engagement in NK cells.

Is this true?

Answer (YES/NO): NO